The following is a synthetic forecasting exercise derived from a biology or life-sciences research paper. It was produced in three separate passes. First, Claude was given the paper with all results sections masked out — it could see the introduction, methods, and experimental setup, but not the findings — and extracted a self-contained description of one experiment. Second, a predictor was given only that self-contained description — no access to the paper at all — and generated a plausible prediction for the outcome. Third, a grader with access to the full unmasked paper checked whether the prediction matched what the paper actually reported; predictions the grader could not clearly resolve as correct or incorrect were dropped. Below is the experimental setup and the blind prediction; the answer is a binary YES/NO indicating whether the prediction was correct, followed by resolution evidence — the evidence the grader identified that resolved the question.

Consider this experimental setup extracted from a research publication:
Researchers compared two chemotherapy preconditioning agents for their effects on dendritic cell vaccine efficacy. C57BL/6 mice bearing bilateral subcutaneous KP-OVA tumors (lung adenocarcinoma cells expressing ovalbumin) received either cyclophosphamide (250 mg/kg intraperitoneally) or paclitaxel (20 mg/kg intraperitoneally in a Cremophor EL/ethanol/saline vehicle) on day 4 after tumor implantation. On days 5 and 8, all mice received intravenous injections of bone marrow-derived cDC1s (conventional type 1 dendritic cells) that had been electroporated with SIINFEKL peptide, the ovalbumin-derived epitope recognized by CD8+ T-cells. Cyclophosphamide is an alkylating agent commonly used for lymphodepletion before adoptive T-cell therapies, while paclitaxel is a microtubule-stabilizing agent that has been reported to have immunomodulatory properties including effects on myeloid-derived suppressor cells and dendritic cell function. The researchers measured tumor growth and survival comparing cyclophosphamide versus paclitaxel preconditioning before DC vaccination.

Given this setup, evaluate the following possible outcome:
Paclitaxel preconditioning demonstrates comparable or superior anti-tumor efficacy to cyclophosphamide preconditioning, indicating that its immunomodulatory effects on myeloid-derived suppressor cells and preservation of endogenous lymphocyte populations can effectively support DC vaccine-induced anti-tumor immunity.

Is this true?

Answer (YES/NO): YES